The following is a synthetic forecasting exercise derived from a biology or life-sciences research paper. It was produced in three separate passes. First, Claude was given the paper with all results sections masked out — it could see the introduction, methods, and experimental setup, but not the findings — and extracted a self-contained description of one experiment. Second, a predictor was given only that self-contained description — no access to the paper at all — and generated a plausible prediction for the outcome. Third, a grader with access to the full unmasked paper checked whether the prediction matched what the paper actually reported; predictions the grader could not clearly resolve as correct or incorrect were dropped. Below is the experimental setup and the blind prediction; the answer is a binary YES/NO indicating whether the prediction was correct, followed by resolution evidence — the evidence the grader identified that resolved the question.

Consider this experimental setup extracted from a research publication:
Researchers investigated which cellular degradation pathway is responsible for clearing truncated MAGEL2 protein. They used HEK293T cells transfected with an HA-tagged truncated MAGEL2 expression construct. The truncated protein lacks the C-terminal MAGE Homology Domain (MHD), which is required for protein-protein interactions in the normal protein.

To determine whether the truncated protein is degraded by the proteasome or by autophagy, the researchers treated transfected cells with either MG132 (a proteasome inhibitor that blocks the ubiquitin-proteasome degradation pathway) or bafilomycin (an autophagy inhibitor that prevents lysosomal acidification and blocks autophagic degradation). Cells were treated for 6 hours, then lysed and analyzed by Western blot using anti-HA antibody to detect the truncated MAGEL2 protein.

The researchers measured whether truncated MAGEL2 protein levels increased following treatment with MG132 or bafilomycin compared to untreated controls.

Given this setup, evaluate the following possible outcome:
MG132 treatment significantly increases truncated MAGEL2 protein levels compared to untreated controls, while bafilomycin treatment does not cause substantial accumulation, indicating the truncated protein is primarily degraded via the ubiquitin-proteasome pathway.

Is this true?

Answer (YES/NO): YES